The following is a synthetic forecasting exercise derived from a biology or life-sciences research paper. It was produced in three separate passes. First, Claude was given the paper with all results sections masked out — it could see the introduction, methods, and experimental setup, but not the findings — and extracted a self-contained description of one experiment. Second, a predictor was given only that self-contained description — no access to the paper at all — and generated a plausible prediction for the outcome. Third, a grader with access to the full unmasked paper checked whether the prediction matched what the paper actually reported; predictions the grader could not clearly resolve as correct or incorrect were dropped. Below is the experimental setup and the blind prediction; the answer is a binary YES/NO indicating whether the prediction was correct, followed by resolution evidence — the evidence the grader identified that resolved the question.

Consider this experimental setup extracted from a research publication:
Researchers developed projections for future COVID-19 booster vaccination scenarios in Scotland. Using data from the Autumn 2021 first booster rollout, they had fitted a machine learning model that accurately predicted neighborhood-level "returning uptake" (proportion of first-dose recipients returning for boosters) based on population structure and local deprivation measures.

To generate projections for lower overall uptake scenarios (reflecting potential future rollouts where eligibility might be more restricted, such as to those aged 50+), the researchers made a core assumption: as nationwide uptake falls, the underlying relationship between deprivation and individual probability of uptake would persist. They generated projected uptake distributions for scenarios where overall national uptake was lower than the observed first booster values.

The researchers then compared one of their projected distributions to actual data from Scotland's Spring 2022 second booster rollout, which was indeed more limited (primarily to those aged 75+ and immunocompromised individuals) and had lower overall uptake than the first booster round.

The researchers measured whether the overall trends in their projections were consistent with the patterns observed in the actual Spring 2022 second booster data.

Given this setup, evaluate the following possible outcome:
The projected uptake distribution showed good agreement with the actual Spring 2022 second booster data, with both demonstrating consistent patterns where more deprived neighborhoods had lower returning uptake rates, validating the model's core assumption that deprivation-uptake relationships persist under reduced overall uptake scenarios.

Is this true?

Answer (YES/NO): YES